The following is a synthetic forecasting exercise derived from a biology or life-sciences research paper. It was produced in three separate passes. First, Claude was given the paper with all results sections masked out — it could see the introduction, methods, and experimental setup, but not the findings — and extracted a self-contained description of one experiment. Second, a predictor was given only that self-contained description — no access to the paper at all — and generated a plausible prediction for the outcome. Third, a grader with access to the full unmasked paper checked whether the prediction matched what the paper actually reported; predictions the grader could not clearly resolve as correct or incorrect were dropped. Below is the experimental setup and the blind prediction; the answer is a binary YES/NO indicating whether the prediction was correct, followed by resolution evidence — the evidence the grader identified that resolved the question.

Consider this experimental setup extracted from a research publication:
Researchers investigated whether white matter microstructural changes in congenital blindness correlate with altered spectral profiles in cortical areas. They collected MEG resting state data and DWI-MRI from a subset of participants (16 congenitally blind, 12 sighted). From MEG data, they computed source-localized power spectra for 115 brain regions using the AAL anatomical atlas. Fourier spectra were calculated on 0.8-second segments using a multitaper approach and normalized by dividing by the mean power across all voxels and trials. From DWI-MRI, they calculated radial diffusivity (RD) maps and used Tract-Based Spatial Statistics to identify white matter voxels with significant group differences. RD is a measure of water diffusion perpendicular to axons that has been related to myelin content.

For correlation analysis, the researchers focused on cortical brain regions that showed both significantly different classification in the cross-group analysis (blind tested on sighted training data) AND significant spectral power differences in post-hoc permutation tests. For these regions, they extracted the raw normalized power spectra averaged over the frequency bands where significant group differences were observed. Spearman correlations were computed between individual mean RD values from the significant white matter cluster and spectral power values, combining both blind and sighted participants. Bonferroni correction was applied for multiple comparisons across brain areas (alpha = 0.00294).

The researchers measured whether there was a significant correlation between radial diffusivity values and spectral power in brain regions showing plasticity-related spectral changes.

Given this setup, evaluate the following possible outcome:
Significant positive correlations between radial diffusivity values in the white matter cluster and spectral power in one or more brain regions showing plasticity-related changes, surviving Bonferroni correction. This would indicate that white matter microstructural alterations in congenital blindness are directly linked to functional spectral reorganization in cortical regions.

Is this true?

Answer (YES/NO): YES